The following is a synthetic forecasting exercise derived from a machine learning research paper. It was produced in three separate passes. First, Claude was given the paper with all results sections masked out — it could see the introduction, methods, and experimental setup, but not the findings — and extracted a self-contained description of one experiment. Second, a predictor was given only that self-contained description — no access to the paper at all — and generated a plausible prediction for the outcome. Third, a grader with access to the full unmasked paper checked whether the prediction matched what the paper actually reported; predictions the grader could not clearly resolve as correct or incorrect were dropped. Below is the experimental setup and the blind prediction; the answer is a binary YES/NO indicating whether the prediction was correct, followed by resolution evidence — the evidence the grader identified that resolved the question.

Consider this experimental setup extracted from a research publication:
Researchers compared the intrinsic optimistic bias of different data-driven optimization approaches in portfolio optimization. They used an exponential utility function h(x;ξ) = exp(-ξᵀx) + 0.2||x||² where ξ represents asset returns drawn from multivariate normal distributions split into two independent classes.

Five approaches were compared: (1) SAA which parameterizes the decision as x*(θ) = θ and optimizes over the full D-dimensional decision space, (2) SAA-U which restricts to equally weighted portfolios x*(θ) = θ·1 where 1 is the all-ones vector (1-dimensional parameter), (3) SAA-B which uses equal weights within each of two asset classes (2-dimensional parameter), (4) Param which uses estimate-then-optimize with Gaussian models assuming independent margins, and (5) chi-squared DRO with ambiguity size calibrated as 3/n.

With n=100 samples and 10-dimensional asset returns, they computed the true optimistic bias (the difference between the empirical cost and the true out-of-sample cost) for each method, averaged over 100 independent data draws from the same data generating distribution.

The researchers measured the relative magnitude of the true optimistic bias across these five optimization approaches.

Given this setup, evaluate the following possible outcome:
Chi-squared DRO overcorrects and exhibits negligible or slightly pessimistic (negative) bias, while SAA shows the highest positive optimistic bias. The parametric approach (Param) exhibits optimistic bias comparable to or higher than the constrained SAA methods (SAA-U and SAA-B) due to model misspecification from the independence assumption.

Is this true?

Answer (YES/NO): NO